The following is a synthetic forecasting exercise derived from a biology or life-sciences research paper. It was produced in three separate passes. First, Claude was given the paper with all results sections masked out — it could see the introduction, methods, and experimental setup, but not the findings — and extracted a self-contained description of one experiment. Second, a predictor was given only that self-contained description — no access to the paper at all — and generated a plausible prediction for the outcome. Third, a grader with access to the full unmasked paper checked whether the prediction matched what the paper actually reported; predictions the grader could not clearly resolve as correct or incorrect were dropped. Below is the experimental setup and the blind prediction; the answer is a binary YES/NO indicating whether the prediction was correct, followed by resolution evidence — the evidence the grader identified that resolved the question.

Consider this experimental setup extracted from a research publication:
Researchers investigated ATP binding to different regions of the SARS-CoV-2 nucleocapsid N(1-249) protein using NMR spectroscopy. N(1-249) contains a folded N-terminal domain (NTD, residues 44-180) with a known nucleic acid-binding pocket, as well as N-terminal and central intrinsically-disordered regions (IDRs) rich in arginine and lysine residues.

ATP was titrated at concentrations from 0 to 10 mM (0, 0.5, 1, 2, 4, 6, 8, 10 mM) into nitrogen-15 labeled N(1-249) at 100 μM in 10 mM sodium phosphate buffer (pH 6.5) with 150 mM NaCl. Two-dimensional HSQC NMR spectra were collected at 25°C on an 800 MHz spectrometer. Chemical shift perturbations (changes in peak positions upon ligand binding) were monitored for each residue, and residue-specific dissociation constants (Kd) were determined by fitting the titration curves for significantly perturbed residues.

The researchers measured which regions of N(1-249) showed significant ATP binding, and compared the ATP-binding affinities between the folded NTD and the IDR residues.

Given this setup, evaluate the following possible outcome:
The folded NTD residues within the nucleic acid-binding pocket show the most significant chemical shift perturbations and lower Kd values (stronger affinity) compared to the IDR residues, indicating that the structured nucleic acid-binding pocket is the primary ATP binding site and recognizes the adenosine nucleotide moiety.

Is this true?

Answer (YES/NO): NO